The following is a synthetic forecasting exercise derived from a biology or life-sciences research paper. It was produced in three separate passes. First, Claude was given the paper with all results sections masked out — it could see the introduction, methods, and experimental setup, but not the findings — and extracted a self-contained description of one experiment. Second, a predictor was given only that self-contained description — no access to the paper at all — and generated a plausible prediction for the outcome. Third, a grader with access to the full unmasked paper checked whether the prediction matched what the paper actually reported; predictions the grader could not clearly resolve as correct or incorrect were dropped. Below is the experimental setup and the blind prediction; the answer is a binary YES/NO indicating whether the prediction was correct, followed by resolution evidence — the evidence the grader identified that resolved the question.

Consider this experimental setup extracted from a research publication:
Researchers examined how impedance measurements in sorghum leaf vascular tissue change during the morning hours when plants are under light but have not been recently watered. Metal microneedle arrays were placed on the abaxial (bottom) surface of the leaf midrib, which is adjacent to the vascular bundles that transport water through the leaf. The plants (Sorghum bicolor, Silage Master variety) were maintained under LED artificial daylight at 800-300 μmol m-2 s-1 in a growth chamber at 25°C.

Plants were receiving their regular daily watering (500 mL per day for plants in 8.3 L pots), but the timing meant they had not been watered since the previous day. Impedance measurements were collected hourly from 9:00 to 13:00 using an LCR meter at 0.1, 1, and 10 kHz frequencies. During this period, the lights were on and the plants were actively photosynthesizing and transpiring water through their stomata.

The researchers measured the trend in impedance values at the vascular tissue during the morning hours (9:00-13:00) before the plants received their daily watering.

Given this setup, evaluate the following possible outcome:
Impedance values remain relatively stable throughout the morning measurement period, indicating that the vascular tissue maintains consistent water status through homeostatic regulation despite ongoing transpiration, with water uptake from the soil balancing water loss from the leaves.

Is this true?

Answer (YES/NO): NO